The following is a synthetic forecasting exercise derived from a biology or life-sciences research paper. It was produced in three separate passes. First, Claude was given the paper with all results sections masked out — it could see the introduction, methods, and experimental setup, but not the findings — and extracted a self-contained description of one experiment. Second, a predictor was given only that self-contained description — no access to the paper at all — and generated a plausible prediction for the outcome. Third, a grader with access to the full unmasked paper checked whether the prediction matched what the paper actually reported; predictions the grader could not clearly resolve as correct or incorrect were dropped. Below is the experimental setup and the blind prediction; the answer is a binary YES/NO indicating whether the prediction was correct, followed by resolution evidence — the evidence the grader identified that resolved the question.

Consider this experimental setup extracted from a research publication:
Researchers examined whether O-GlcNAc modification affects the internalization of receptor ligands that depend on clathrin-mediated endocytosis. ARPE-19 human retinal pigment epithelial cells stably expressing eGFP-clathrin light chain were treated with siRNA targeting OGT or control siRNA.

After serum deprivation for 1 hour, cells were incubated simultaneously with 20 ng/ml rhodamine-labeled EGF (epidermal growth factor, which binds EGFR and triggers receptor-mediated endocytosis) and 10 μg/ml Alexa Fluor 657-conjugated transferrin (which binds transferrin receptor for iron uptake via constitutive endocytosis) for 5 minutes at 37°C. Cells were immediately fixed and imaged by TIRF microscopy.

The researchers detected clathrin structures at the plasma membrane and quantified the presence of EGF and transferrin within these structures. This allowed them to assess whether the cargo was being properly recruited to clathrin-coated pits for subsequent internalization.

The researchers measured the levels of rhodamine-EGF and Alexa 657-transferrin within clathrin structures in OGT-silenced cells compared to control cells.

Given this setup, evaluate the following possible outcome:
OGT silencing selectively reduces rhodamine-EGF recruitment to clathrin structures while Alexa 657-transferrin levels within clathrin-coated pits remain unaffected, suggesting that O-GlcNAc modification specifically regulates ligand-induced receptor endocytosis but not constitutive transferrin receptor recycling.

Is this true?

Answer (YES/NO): NO